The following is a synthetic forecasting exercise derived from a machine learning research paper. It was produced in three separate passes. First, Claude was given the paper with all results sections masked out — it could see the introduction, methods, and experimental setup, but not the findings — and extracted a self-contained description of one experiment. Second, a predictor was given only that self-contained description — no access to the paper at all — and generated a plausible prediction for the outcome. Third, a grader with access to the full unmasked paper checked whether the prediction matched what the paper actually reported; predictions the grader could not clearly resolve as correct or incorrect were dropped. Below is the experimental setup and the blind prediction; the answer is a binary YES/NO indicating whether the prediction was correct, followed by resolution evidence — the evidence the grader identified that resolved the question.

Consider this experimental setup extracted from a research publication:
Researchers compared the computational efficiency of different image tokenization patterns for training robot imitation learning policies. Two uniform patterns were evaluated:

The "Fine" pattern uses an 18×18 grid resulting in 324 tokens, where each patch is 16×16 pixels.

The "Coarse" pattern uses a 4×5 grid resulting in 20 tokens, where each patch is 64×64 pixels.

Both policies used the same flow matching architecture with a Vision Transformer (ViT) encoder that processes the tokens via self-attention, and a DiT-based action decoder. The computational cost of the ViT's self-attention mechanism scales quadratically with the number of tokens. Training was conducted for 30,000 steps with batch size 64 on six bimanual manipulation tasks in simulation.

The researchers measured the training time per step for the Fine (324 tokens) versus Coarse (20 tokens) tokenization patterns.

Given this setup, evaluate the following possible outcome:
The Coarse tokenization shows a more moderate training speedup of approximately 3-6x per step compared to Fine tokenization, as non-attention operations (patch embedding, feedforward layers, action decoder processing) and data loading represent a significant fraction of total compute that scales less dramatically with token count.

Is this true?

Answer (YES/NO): NO